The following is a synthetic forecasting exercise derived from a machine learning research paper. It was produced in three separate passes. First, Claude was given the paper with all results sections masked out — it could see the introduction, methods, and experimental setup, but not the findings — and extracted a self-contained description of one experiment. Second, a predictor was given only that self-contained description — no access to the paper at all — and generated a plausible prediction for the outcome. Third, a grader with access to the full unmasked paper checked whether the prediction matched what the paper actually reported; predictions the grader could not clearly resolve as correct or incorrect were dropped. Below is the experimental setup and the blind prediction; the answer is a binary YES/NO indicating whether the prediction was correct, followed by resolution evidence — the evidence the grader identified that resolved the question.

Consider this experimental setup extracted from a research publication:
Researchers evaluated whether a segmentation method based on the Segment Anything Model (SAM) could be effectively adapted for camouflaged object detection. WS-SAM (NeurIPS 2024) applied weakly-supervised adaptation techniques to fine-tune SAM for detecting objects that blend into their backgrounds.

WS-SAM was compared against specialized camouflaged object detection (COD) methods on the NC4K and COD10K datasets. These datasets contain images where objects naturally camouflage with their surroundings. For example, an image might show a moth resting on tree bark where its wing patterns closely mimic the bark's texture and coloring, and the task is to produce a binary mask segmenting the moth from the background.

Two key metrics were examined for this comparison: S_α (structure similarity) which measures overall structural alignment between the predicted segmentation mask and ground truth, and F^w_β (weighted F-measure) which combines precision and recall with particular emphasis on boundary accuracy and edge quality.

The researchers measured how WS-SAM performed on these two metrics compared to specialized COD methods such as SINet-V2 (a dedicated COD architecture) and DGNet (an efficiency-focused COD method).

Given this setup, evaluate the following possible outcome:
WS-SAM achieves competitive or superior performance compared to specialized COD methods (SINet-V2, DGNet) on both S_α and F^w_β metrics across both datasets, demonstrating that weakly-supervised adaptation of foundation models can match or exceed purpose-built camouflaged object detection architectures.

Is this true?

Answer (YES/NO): NO